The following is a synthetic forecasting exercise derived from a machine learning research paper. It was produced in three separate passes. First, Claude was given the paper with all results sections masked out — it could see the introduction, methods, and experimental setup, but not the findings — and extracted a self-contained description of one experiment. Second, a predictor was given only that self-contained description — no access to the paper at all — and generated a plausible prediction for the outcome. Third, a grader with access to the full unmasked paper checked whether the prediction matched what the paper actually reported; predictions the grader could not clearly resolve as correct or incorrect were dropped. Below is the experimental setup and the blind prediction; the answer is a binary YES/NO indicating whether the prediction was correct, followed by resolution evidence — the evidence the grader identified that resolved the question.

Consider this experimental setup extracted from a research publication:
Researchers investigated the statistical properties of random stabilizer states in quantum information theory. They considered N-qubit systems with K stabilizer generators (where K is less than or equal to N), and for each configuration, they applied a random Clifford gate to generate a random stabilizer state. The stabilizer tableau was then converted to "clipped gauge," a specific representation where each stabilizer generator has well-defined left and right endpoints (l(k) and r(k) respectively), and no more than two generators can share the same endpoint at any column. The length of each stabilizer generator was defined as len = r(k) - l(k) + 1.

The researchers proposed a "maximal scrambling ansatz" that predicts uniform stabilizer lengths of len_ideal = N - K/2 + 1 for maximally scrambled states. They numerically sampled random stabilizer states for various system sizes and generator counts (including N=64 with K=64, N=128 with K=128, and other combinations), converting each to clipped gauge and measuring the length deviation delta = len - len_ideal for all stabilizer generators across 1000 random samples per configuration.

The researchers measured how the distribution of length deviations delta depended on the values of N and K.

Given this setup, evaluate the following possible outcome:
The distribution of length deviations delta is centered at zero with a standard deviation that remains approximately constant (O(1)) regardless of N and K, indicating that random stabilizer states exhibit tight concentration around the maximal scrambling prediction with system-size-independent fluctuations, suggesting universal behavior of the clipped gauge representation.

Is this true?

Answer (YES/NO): YES